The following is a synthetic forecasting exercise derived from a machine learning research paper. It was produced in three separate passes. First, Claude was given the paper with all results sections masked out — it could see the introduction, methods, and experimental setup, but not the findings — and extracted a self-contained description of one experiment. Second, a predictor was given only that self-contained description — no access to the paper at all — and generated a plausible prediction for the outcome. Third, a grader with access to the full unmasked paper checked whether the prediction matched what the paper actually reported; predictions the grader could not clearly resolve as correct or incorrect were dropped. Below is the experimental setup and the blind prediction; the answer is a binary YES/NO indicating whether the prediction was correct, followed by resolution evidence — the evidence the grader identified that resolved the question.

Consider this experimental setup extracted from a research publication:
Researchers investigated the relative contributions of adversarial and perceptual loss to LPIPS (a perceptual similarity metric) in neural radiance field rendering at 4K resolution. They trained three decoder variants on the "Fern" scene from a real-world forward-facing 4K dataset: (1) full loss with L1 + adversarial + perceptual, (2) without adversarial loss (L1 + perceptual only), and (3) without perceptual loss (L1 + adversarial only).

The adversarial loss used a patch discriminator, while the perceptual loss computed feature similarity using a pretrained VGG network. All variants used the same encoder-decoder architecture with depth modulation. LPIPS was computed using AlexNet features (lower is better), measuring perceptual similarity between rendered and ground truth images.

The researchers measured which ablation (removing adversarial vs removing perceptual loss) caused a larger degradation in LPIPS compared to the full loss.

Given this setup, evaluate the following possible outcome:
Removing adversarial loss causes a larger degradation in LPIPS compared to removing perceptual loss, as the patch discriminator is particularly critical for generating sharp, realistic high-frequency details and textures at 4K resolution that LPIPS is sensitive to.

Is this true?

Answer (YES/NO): NO